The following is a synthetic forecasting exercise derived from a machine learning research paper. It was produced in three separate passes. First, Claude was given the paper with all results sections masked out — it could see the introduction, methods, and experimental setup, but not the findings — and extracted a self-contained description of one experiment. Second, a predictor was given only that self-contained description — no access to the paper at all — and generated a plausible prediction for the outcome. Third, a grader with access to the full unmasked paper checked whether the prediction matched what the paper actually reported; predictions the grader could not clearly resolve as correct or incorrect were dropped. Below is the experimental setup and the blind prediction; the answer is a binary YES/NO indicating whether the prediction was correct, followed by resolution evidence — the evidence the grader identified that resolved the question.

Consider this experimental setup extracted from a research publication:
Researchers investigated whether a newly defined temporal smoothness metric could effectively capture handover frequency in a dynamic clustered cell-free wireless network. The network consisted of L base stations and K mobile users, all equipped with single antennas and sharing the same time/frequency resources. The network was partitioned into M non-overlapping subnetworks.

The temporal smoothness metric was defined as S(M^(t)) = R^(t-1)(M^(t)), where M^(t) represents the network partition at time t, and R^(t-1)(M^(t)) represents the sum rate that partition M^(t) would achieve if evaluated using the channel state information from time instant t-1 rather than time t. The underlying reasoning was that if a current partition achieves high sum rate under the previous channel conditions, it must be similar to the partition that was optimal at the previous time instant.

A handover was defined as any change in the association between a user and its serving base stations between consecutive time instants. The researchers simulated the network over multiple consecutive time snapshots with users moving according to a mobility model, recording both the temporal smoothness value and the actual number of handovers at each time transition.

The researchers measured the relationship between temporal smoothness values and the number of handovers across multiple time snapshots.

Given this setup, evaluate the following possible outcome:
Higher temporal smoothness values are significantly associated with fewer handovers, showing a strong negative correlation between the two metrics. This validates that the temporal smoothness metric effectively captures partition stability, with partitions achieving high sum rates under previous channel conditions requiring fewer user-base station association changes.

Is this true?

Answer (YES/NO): YES